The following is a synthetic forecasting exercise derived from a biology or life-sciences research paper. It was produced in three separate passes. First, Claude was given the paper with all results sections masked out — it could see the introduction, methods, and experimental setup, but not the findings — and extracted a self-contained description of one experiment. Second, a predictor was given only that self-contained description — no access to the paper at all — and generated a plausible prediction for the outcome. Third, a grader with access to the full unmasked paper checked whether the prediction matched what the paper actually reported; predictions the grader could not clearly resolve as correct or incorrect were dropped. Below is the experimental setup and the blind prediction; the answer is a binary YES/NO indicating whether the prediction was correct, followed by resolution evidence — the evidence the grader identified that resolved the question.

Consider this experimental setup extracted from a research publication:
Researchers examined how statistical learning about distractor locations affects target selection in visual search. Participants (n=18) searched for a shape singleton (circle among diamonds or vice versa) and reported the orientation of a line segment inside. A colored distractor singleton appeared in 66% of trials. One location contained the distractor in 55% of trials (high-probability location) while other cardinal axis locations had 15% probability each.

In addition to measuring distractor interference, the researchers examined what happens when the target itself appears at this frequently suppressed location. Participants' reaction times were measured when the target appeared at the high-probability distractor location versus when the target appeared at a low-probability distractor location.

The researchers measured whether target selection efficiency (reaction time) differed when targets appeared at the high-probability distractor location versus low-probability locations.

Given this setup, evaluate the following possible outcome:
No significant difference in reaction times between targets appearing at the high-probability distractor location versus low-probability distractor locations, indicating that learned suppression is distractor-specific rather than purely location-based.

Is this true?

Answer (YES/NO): NO